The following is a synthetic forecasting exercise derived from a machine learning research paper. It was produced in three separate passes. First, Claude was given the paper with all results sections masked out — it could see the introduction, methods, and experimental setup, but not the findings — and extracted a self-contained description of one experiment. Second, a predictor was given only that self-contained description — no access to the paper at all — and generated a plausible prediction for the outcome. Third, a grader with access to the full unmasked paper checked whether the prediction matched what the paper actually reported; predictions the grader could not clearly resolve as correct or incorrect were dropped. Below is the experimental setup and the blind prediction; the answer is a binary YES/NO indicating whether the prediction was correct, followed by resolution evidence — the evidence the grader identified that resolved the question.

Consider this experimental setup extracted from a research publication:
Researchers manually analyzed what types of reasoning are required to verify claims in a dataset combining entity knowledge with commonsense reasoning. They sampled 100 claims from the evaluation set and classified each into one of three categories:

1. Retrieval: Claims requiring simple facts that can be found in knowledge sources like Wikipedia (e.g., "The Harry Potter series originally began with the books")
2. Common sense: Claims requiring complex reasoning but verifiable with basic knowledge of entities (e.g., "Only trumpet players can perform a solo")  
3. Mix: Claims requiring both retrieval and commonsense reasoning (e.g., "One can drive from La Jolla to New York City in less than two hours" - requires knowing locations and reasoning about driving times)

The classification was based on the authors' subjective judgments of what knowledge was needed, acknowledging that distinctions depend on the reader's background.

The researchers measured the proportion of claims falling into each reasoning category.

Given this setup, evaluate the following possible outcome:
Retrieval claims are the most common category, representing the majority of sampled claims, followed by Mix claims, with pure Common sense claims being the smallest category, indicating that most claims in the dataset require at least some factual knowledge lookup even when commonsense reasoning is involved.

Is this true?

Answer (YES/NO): NO